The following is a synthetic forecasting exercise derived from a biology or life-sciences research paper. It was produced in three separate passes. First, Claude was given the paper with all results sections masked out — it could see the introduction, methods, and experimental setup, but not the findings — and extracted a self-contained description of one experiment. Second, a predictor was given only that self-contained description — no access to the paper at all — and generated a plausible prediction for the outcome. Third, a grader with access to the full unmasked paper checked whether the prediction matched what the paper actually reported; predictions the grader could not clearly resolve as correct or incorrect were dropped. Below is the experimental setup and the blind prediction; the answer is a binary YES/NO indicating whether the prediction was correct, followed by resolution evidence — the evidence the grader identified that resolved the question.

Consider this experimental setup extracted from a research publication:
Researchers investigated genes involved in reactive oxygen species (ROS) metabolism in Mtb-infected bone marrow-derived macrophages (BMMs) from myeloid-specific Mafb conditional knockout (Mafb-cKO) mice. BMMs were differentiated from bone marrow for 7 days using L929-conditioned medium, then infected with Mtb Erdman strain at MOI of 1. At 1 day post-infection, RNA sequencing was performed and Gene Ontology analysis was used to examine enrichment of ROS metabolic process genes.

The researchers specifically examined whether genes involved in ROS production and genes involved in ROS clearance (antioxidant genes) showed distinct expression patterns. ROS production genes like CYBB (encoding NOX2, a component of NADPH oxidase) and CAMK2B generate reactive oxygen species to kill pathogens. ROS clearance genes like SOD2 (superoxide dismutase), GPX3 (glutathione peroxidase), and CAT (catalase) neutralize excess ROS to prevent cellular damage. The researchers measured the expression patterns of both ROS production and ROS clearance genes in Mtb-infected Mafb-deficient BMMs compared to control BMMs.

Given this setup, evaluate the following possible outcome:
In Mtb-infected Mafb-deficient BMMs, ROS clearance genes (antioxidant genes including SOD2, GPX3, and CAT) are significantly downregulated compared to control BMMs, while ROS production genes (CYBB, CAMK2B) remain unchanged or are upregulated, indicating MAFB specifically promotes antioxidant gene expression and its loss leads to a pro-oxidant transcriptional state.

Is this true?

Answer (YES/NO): NO